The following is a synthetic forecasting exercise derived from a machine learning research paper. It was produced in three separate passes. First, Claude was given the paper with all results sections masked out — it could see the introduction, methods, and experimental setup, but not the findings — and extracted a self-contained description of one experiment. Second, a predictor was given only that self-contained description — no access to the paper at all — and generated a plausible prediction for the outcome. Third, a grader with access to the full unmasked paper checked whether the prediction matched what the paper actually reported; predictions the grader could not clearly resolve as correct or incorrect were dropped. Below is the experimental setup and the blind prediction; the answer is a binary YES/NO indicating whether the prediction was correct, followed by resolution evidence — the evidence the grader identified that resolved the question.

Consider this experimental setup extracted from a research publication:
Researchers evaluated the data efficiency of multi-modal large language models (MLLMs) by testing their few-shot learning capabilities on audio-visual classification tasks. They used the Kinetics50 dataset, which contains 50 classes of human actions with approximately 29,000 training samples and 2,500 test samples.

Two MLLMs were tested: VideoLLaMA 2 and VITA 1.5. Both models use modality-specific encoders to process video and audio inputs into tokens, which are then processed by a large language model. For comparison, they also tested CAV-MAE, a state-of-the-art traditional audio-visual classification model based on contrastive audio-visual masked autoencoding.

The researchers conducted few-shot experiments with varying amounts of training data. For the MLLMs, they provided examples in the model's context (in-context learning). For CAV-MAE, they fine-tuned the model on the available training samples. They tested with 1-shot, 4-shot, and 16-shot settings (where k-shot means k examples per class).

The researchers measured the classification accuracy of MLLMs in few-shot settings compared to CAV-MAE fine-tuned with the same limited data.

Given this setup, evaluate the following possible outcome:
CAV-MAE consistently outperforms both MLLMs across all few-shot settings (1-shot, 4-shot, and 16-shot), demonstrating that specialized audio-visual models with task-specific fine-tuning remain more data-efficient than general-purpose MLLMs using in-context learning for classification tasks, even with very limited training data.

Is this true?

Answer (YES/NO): NO